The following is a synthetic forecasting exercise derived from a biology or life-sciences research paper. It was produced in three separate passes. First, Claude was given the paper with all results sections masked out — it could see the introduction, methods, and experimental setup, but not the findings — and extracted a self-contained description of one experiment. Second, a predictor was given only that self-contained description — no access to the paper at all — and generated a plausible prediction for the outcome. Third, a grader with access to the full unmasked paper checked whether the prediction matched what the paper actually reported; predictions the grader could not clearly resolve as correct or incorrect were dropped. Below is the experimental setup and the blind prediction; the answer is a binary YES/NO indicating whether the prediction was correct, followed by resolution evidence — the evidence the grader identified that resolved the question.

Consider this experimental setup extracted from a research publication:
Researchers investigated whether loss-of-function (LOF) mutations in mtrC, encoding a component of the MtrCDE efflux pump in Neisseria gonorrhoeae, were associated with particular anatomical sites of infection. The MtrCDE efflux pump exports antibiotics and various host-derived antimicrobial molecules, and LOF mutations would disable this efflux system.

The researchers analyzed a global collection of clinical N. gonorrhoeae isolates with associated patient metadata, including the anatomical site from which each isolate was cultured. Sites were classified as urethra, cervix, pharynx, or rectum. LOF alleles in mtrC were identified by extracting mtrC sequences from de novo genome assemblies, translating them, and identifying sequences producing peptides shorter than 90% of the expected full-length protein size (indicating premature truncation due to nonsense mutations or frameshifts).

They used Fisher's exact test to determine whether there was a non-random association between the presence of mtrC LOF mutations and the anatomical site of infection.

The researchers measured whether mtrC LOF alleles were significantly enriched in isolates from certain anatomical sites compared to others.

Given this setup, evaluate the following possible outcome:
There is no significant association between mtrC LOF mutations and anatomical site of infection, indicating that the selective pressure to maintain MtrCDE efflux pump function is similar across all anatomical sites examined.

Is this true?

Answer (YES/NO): NO